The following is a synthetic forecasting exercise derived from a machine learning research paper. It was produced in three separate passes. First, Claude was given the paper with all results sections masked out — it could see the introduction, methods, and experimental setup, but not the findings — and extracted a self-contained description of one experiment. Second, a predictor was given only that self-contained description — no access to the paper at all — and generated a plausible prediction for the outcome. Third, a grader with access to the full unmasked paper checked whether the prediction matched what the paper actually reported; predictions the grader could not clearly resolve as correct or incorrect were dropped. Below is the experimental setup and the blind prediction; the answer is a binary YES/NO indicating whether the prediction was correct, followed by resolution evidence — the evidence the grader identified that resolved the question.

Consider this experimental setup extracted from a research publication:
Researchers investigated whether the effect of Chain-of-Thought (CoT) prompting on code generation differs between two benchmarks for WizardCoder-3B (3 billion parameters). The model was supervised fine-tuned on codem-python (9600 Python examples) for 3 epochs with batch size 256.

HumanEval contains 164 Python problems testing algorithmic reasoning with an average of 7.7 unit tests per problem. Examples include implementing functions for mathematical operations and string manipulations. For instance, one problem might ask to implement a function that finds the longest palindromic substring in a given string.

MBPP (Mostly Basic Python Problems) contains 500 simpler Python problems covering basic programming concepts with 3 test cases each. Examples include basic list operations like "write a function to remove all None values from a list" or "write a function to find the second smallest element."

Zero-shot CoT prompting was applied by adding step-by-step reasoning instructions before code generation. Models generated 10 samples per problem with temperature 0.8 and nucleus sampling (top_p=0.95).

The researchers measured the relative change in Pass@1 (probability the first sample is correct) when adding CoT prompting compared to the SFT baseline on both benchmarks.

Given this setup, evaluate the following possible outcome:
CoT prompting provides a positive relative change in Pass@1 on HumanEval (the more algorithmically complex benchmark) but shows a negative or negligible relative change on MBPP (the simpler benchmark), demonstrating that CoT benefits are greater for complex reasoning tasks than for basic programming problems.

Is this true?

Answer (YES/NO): NO